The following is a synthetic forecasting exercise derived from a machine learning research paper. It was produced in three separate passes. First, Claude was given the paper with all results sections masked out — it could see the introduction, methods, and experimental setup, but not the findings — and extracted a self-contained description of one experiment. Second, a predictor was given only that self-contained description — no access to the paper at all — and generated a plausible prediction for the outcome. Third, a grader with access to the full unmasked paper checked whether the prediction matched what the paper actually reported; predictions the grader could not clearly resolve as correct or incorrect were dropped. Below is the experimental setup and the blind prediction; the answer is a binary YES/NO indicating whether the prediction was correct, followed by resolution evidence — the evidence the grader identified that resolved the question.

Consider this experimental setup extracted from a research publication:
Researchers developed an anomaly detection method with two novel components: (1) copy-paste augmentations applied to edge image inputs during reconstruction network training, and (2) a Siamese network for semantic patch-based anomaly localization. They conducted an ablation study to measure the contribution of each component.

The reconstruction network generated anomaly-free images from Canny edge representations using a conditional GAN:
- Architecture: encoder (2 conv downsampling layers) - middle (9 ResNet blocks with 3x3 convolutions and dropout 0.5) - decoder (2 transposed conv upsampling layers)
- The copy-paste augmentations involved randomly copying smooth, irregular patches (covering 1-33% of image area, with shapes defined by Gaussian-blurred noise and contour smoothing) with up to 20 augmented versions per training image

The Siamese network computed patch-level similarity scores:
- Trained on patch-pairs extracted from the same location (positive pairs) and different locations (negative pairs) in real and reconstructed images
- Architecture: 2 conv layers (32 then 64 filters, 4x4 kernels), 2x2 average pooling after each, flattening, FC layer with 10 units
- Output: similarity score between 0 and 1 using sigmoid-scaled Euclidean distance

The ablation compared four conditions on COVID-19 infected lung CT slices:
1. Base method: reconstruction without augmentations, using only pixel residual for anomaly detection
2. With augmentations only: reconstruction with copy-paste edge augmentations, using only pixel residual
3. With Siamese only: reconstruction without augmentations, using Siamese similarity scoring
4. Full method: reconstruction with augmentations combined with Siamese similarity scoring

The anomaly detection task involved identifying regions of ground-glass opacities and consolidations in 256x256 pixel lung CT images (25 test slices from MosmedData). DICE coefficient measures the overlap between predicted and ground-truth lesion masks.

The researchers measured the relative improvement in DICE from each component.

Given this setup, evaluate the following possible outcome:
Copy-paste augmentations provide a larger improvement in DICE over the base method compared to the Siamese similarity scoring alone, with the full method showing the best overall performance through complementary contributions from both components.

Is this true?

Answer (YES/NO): NO